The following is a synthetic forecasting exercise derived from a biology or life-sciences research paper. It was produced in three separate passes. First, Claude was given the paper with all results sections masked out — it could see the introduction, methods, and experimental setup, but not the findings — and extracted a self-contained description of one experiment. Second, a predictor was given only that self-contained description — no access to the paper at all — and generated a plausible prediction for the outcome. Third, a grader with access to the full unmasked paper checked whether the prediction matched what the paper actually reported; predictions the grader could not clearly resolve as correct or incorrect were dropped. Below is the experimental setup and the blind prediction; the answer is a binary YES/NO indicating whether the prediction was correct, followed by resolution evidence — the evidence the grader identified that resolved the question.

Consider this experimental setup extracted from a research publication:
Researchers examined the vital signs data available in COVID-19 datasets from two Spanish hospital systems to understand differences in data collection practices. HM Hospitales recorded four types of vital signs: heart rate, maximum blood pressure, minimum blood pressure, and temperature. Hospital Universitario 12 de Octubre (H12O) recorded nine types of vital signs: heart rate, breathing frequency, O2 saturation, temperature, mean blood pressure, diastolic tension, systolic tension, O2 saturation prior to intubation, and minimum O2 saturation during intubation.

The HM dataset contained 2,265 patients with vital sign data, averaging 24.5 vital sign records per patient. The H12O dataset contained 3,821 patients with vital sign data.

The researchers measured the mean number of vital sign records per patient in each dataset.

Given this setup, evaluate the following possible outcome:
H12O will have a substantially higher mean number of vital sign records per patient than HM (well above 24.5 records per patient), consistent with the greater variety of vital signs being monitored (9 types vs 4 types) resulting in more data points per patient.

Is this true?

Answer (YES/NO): YES